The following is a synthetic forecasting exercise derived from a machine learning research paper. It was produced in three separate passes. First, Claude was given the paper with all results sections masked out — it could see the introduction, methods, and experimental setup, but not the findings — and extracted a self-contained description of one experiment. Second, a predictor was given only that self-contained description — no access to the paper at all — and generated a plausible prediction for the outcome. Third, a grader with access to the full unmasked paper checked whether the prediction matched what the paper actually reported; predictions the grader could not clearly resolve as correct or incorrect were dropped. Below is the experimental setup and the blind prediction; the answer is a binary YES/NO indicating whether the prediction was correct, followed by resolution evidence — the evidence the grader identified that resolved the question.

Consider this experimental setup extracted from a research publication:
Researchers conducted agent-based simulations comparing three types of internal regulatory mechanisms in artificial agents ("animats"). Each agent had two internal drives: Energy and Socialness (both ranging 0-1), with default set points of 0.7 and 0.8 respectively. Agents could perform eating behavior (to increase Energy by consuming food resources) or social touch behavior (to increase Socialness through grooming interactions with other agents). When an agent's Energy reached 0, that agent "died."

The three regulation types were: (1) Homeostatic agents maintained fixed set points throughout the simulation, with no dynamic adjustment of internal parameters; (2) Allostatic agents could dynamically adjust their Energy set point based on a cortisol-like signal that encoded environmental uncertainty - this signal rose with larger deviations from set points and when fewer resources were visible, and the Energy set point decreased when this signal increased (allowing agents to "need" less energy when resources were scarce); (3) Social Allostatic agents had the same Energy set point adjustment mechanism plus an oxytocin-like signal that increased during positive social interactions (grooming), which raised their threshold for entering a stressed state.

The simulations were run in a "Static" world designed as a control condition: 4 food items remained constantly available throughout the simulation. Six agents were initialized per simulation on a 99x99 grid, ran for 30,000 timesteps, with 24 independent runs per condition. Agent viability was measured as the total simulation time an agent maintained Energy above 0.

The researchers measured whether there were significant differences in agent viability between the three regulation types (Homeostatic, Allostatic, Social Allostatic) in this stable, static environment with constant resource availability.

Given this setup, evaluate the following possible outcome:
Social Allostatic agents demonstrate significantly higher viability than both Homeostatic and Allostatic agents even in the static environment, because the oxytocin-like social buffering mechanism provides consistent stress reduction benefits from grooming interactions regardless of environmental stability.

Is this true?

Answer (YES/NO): NO